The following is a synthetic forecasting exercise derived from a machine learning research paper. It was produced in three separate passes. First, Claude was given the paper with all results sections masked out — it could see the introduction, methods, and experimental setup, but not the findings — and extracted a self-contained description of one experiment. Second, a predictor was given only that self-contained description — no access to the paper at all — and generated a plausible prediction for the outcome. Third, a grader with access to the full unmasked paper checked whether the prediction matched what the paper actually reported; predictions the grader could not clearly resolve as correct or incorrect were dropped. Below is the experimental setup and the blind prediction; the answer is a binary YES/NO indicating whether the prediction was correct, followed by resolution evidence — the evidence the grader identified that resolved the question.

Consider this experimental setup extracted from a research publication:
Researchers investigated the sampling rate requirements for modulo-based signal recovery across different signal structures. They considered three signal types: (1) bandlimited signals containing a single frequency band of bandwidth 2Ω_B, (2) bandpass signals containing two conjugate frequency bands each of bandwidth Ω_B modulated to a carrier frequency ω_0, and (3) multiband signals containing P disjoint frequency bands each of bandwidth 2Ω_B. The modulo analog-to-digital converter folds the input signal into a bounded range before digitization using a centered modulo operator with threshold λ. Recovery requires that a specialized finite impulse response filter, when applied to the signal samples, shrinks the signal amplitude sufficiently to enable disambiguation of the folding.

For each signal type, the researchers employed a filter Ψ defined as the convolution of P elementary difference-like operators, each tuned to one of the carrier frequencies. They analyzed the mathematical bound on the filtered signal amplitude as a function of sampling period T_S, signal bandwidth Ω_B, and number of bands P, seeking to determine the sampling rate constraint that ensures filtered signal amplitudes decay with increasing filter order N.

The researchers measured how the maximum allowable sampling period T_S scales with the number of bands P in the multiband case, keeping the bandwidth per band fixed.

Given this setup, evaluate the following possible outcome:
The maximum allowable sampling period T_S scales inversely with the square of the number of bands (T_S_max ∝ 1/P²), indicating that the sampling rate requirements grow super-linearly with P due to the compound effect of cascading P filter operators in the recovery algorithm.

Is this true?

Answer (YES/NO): NO